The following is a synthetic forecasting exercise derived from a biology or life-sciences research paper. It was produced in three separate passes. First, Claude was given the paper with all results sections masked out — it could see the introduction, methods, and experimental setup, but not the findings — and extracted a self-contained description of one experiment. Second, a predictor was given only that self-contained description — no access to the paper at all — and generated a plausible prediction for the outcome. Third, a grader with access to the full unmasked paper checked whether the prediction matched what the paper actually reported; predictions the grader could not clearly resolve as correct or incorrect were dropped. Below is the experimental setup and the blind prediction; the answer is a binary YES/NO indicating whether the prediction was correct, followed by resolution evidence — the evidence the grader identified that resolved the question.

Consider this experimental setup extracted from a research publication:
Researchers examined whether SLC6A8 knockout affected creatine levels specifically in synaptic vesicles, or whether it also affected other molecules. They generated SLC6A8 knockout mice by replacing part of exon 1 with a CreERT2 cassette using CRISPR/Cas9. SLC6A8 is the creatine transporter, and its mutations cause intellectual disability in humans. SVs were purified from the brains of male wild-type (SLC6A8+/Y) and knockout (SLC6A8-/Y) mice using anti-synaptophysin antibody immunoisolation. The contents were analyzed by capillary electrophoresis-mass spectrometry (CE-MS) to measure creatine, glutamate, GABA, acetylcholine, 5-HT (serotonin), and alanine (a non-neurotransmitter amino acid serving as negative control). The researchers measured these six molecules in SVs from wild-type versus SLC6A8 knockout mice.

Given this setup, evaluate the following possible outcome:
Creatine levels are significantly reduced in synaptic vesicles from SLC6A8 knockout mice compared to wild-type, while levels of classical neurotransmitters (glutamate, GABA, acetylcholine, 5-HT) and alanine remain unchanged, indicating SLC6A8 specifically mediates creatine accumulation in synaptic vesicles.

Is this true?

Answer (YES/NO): YES